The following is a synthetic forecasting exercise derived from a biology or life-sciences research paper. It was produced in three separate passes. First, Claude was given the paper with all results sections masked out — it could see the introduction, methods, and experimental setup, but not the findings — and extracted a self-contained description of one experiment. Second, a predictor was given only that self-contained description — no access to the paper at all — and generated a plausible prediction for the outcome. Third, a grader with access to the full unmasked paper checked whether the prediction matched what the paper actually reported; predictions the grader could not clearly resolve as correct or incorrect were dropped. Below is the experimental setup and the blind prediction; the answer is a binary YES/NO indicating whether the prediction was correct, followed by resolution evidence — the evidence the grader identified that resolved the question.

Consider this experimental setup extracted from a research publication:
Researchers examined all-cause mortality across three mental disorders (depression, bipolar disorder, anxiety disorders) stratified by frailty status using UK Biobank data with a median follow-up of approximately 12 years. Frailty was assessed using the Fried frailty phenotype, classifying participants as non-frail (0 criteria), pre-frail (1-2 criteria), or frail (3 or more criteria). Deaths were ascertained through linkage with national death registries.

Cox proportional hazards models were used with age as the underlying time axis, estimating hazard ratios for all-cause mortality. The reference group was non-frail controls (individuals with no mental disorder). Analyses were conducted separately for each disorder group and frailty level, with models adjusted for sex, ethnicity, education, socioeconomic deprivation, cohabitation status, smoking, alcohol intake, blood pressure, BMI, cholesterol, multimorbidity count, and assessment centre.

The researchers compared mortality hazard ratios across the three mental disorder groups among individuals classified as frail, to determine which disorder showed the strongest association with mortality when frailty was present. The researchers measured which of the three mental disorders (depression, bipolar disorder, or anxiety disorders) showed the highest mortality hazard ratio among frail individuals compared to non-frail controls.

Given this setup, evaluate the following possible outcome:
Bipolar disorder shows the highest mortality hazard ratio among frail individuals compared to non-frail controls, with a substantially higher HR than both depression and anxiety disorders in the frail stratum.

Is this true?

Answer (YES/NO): YES